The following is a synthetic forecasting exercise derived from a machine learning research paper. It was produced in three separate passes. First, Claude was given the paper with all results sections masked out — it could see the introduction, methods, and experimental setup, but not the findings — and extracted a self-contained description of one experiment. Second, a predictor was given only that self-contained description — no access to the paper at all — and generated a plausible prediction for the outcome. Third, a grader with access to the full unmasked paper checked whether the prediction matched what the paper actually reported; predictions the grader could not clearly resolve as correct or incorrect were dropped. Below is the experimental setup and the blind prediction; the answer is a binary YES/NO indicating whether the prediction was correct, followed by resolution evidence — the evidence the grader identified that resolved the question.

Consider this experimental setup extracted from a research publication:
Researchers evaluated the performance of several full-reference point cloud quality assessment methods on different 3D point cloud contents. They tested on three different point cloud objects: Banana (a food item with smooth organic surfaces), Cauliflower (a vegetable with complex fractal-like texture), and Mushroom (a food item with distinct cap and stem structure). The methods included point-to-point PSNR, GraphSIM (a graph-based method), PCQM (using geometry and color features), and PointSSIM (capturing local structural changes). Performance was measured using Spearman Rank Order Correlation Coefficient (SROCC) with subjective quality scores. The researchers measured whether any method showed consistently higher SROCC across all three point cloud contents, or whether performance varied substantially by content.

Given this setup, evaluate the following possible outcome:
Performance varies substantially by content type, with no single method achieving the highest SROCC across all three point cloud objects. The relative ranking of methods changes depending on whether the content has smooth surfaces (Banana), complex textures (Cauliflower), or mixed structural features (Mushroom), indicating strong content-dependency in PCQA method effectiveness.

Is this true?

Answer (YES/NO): YES